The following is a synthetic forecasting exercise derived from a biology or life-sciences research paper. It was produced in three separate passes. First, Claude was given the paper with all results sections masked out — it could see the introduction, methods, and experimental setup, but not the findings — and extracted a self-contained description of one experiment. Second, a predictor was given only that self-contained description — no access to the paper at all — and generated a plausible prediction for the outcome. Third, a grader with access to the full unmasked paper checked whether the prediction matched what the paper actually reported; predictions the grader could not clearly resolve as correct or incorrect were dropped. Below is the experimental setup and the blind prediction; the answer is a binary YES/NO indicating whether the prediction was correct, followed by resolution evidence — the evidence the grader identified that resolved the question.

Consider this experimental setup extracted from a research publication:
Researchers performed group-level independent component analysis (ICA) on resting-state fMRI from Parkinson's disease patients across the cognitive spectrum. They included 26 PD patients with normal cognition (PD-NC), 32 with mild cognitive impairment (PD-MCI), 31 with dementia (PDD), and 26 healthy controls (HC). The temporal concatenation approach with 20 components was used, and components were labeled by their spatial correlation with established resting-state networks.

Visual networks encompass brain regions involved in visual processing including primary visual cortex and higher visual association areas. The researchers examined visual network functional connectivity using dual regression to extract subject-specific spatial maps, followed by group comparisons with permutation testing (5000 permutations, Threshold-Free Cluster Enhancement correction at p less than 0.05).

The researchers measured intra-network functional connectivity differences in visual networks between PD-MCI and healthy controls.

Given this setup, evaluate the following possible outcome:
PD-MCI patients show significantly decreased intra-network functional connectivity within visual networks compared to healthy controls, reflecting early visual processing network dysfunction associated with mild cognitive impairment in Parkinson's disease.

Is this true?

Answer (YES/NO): NO